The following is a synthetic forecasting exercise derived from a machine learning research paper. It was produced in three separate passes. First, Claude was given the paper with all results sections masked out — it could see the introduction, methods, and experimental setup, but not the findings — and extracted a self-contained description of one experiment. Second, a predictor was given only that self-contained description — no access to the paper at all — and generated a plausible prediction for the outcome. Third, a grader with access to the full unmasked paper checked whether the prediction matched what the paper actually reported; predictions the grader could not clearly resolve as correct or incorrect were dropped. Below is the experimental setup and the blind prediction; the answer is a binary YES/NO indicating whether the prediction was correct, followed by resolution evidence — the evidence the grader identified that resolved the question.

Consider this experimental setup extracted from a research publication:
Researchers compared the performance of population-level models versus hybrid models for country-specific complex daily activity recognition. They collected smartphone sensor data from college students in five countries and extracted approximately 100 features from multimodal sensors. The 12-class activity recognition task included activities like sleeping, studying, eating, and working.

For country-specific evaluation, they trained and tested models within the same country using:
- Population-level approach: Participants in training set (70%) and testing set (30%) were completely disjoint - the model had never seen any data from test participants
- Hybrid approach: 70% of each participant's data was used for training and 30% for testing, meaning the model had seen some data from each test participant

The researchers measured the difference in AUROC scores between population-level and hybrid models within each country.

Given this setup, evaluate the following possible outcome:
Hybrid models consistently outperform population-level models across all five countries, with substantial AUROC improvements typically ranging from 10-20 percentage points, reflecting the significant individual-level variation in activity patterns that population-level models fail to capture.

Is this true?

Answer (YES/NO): NO